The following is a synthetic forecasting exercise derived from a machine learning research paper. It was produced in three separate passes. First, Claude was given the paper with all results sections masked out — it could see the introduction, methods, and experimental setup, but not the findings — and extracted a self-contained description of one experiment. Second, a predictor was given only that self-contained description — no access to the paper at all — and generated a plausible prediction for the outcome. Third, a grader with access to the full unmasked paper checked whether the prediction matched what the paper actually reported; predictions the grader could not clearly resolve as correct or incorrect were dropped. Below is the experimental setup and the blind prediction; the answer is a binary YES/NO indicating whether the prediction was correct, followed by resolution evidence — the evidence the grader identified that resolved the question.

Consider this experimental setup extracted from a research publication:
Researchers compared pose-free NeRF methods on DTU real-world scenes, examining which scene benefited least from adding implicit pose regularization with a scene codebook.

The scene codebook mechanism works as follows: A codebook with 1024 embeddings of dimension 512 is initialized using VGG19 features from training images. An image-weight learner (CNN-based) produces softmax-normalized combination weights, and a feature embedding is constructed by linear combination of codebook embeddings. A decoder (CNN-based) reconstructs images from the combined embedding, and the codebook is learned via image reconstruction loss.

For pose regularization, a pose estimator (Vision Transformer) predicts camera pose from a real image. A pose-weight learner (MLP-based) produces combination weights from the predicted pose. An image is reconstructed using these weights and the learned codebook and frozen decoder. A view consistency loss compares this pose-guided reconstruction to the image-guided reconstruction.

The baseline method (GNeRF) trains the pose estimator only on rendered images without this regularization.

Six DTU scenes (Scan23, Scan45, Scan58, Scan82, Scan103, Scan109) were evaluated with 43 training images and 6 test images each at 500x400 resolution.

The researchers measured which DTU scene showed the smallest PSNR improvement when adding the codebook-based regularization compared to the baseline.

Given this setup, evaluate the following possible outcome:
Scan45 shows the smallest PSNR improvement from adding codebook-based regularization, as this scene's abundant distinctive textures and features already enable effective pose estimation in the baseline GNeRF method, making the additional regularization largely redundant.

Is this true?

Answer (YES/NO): NO